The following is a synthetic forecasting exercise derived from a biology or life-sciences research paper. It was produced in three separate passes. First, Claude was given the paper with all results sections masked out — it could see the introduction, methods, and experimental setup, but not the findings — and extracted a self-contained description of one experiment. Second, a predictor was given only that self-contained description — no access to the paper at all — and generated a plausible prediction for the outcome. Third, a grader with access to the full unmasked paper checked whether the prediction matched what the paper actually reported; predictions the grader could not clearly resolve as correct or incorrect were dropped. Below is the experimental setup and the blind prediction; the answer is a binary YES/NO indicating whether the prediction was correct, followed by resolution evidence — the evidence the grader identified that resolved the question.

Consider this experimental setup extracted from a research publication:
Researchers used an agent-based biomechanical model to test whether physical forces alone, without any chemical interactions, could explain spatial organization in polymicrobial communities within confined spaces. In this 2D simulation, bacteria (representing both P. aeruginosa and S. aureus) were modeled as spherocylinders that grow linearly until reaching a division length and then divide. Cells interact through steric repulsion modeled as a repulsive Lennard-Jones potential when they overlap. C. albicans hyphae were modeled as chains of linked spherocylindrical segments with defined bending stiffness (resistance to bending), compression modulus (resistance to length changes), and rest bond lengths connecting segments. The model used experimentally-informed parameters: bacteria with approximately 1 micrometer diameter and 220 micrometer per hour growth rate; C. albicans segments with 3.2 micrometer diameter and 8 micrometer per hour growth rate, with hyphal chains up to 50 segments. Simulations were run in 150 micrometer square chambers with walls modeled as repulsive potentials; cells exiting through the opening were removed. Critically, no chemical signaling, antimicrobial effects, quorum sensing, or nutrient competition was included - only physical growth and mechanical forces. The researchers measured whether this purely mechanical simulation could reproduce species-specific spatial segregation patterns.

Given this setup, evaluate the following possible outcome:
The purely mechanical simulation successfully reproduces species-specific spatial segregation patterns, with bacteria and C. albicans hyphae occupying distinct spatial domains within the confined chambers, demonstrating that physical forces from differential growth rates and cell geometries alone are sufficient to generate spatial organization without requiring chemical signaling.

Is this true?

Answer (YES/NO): YES